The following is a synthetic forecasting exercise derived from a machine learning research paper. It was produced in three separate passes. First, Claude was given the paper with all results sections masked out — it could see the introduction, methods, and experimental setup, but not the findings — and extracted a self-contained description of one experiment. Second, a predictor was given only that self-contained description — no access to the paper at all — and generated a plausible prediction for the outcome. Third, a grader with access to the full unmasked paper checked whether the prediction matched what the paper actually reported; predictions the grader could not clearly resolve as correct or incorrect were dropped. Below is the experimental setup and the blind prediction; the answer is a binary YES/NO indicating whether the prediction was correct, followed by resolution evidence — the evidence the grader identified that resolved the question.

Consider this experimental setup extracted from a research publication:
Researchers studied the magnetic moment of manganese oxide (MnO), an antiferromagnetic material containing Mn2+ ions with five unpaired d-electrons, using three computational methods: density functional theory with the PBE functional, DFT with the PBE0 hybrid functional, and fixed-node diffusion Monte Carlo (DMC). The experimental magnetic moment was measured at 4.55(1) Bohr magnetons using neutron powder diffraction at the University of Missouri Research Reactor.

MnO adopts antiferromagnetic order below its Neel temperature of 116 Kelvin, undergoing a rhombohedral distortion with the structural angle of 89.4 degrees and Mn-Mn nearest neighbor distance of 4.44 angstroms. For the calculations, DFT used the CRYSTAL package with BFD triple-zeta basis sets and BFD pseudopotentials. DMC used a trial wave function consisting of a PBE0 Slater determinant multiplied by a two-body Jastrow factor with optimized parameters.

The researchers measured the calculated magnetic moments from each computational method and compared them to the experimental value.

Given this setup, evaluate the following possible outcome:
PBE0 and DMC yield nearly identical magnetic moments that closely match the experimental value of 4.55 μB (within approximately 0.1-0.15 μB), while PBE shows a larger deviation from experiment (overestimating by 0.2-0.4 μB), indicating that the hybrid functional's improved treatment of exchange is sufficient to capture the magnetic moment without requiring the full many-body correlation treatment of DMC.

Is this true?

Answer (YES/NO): NO